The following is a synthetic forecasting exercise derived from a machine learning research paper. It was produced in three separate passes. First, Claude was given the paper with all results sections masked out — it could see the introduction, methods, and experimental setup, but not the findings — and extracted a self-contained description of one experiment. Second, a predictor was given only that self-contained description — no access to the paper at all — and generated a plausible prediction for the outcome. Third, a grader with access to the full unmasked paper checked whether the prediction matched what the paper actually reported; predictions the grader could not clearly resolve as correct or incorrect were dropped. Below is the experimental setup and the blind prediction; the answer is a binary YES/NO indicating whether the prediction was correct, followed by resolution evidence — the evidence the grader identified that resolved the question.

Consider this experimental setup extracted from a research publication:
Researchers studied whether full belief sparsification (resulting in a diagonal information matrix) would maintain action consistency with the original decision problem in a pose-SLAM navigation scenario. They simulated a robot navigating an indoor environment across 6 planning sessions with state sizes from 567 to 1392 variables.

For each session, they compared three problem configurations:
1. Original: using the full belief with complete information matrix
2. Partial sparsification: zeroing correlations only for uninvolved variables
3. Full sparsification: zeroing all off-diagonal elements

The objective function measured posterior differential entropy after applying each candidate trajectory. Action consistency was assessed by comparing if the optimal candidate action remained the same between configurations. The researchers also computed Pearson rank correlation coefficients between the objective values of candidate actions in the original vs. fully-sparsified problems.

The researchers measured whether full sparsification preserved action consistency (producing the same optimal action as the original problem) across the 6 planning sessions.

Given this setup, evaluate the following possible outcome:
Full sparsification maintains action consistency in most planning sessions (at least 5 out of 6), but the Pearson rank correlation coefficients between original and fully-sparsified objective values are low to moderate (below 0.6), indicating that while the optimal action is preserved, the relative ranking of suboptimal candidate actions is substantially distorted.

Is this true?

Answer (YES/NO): NO